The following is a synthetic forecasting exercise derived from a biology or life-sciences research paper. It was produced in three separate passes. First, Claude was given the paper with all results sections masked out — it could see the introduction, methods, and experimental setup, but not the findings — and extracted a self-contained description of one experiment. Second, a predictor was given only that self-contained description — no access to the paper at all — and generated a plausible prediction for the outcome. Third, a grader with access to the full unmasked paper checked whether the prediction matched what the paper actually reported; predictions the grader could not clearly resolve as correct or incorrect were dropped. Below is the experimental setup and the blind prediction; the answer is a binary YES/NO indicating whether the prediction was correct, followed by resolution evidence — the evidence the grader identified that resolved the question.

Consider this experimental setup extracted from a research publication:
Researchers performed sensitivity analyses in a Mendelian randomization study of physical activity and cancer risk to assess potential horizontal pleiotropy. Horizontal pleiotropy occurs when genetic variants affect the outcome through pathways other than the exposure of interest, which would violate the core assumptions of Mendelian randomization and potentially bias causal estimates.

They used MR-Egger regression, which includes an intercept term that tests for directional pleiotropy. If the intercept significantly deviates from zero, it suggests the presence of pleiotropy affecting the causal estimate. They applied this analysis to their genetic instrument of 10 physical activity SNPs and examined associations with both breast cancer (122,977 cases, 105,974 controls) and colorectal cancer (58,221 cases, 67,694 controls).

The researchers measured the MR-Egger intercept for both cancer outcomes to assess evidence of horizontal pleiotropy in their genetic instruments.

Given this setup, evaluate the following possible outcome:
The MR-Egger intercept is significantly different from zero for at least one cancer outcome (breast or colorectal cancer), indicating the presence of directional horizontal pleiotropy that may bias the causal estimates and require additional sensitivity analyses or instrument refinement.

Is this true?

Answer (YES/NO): YES